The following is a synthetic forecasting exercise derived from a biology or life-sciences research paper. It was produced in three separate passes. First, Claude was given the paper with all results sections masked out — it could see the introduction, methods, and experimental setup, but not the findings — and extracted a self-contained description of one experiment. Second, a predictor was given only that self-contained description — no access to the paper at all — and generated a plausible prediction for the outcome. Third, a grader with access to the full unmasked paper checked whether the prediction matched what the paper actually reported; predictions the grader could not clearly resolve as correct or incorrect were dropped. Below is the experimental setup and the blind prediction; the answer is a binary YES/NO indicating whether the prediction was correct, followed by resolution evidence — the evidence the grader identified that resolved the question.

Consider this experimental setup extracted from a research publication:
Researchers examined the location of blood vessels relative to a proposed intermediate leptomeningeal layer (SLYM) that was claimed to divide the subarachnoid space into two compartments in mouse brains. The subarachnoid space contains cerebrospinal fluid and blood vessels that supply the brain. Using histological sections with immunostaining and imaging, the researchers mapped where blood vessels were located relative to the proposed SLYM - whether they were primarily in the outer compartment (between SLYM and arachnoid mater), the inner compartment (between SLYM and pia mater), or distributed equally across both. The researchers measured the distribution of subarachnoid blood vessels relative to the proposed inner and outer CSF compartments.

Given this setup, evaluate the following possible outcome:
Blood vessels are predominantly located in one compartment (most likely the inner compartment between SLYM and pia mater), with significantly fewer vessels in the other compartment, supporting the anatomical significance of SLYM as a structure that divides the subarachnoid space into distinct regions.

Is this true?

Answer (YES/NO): YES